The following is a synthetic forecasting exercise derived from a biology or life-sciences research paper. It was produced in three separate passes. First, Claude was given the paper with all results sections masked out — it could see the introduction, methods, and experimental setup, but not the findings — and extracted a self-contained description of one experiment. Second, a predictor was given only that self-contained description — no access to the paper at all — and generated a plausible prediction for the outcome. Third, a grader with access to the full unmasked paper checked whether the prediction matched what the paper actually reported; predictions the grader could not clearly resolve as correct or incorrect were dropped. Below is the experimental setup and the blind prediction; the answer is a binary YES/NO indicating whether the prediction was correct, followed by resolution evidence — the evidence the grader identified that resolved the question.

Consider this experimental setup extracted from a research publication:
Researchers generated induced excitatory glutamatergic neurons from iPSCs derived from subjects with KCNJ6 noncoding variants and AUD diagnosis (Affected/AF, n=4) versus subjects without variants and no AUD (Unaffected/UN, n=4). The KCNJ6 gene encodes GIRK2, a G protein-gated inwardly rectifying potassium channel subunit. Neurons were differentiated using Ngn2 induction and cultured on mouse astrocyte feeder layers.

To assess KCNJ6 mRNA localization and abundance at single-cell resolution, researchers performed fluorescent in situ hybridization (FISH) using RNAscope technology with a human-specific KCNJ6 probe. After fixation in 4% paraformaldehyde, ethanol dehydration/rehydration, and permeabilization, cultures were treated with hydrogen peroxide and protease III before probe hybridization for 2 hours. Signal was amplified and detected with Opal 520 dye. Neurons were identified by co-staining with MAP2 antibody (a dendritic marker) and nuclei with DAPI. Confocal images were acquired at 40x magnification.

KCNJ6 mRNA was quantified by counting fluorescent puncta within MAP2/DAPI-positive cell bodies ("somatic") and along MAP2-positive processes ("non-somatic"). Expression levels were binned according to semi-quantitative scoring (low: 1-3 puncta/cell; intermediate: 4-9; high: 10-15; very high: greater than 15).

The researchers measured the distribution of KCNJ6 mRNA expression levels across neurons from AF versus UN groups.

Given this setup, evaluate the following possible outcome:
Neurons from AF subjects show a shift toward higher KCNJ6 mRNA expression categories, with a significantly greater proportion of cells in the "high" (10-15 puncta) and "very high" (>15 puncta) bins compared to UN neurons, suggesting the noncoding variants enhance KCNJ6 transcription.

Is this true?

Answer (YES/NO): NO